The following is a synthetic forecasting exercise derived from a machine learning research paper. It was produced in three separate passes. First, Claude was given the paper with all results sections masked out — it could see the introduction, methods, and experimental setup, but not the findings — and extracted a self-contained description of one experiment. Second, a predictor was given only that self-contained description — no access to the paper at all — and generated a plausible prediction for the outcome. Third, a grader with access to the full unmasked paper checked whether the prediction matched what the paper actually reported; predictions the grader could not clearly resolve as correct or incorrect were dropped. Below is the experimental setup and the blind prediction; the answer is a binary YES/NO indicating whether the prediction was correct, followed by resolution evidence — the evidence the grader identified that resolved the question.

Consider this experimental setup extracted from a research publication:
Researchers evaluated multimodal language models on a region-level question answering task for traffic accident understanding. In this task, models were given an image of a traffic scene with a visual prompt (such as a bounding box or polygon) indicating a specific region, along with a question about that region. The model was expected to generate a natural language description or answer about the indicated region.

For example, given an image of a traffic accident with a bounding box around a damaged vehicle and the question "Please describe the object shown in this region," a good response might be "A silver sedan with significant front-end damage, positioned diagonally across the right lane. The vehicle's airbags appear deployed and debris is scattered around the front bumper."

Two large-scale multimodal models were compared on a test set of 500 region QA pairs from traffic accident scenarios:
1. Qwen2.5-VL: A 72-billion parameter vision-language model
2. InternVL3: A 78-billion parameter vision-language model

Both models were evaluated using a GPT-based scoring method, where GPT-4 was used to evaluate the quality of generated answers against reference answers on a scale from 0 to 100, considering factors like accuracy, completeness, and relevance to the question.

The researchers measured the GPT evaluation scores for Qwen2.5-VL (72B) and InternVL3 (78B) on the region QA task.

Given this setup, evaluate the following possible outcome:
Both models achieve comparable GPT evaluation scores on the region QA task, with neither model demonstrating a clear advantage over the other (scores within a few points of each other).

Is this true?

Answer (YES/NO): NO